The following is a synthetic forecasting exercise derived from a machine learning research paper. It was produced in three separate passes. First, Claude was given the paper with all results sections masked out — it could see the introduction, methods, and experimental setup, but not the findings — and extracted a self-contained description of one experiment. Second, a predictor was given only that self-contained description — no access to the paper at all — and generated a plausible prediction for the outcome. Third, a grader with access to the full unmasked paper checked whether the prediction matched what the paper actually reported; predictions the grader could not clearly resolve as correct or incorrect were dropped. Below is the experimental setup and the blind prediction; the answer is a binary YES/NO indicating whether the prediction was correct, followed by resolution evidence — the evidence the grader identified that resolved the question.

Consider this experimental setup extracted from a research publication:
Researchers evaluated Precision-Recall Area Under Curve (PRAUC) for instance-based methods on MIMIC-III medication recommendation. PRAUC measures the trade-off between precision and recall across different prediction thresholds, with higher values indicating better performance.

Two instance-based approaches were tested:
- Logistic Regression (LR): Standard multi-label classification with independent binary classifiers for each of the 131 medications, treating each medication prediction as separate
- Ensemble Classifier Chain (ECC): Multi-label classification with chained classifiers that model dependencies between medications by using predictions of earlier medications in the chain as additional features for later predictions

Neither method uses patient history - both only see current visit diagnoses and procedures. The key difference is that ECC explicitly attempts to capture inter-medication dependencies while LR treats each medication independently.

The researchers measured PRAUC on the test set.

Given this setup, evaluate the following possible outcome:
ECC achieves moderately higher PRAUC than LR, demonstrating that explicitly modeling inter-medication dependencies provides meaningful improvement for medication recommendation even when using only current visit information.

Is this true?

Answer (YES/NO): NO